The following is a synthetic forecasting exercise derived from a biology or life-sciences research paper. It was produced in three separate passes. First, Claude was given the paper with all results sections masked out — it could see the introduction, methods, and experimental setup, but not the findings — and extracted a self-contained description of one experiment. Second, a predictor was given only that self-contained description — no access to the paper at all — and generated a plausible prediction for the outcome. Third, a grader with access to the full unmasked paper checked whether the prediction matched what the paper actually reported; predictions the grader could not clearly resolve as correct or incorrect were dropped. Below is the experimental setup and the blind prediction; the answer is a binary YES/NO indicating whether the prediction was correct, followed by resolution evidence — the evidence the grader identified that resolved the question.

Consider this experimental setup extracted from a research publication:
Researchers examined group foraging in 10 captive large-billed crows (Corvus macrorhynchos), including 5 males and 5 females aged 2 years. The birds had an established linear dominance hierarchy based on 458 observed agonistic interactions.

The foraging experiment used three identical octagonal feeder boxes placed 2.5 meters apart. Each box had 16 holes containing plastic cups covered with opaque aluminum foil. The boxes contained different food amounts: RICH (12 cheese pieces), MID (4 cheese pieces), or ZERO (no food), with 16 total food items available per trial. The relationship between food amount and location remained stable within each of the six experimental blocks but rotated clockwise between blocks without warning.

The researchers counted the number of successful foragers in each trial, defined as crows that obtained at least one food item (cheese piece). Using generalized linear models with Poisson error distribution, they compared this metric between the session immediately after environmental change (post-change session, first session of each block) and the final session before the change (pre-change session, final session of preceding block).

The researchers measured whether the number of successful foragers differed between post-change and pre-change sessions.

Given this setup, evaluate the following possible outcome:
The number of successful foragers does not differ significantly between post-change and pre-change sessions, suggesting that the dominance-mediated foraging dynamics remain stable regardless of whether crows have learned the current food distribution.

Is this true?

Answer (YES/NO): YES